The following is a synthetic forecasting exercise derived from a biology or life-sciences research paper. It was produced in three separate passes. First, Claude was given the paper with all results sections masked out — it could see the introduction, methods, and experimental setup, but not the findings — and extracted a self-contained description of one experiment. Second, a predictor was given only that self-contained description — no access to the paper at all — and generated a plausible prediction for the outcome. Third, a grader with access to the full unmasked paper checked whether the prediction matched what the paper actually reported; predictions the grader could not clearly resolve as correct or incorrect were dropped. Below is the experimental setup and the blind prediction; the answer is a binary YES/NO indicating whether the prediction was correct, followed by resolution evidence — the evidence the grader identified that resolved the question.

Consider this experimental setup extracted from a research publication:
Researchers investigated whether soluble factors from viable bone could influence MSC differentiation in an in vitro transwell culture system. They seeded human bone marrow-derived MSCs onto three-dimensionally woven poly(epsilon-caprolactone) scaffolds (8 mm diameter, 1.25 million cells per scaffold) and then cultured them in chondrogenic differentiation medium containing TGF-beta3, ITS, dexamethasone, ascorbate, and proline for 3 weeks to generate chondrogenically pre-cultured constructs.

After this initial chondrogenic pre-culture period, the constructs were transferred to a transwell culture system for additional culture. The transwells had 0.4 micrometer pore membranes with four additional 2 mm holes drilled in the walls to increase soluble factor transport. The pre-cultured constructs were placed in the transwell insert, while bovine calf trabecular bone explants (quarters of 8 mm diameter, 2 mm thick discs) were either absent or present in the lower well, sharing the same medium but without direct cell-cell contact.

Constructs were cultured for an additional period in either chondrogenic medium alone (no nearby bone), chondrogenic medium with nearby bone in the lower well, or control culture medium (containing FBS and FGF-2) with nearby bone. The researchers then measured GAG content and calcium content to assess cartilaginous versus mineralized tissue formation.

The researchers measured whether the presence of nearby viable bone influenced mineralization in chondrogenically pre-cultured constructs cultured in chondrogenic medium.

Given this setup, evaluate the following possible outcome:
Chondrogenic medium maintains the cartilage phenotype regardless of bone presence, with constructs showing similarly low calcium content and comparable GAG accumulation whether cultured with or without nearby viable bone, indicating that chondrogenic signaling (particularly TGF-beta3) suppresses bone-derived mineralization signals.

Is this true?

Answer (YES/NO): NO